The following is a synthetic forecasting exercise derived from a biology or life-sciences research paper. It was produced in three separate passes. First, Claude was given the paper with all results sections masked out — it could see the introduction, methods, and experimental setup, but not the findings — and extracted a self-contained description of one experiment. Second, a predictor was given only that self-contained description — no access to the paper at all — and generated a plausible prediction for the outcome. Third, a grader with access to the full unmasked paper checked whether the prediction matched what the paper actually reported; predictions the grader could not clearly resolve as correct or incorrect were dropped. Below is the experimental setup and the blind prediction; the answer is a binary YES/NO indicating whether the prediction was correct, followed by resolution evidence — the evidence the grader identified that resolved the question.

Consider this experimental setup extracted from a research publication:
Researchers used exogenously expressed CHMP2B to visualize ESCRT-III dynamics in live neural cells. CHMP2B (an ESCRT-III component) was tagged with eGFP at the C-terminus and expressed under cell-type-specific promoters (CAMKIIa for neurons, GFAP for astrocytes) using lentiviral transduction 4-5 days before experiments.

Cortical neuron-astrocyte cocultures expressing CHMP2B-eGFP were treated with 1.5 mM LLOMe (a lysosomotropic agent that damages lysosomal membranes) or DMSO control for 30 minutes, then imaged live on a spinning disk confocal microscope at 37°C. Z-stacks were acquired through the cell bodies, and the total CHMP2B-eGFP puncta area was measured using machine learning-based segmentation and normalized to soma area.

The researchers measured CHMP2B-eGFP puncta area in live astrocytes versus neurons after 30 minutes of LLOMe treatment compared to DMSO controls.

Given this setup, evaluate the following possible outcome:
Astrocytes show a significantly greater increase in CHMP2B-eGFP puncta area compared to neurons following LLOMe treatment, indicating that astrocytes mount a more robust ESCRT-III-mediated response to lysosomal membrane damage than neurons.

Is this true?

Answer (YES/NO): YES